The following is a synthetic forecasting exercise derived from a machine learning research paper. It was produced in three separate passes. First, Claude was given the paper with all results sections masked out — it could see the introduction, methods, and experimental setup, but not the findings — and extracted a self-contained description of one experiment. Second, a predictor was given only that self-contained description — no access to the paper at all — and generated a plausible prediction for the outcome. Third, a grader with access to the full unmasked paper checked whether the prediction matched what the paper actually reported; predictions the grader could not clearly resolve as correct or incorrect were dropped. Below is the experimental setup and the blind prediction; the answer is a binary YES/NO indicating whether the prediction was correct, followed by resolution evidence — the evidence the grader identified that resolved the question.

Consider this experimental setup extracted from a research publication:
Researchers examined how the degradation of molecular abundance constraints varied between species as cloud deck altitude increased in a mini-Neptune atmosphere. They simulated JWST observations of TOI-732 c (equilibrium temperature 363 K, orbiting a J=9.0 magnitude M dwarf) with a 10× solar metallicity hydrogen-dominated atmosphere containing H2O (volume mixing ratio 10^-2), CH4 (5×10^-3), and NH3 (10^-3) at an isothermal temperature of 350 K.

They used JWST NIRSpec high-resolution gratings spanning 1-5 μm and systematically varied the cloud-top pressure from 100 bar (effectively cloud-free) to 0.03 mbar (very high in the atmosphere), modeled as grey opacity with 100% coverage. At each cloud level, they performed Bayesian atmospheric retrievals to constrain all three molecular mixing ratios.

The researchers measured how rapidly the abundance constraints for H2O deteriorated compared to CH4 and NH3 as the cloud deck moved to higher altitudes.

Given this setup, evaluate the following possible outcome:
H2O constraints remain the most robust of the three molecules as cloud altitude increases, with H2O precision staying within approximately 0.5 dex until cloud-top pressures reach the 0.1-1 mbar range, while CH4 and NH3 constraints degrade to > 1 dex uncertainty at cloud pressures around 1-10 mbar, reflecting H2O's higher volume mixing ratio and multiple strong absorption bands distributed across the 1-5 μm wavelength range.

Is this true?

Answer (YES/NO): NO